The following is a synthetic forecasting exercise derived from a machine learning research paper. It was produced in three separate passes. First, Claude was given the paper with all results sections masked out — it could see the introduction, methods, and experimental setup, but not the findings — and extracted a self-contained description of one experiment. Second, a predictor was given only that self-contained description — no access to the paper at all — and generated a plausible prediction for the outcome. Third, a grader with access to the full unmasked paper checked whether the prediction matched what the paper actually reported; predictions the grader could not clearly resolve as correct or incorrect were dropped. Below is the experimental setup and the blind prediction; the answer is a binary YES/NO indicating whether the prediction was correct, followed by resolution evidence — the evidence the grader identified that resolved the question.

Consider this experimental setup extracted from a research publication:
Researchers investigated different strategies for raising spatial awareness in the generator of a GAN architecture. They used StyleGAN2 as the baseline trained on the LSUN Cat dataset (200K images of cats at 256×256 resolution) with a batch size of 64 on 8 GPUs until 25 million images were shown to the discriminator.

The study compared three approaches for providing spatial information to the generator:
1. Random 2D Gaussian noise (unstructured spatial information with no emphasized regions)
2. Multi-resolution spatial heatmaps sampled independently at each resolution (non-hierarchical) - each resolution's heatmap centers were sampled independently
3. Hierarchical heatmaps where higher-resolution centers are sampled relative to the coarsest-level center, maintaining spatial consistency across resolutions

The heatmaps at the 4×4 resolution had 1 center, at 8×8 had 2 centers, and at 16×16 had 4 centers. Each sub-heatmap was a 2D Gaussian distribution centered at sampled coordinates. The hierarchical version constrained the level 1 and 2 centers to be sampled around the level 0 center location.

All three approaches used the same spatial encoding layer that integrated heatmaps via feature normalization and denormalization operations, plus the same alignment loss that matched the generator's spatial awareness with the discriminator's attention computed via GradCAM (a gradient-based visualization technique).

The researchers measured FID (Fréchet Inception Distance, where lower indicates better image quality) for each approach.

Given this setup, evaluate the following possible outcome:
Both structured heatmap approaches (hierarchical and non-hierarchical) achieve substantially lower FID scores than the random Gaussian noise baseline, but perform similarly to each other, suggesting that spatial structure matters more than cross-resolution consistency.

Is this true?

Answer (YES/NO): NO